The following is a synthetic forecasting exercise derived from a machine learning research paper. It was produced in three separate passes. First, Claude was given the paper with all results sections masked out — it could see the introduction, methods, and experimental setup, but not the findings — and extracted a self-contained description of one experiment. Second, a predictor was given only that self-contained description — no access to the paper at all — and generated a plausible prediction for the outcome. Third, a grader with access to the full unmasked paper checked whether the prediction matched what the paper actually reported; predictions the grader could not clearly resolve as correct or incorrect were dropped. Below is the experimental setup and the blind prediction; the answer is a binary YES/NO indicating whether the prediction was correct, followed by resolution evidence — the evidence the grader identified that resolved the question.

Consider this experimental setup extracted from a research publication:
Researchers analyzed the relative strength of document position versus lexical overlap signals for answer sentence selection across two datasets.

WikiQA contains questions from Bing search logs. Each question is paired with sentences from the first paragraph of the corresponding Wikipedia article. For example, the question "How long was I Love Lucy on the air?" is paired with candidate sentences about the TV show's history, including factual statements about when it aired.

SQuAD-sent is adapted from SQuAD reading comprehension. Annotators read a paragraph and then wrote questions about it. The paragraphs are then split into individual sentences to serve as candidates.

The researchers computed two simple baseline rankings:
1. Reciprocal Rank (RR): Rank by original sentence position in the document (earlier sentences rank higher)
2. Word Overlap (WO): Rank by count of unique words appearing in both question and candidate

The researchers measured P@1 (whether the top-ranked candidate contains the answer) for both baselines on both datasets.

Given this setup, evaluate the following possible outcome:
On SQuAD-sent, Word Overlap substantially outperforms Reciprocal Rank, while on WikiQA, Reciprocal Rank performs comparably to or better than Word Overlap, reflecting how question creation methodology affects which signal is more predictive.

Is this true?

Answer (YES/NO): YES